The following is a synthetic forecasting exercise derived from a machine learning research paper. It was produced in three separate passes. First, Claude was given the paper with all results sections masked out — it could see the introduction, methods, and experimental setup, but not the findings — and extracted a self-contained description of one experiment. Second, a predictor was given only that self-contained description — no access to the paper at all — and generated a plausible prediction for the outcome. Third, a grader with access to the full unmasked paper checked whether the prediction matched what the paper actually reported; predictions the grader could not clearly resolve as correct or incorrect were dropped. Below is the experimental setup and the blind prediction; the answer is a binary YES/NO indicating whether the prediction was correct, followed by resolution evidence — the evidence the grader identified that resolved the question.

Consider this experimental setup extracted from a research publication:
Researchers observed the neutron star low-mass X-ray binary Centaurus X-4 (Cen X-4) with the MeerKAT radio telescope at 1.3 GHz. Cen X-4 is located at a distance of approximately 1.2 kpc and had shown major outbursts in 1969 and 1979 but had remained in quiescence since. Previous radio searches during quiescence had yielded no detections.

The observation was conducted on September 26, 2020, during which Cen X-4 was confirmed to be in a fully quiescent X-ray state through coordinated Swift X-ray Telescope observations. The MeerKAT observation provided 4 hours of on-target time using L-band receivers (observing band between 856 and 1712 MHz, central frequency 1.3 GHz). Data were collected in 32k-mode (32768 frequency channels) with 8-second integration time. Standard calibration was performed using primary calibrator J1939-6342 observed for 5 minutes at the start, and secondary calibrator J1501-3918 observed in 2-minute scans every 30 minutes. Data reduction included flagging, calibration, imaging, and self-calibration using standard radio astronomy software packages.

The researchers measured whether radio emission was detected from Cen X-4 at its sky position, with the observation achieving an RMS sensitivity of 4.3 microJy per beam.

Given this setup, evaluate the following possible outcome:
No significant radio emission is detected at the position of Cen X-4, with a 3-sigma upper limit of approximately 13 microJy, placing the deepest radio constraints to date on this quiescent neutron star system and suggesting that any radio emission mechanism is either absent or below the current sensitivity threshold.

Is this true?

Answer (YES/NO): YES